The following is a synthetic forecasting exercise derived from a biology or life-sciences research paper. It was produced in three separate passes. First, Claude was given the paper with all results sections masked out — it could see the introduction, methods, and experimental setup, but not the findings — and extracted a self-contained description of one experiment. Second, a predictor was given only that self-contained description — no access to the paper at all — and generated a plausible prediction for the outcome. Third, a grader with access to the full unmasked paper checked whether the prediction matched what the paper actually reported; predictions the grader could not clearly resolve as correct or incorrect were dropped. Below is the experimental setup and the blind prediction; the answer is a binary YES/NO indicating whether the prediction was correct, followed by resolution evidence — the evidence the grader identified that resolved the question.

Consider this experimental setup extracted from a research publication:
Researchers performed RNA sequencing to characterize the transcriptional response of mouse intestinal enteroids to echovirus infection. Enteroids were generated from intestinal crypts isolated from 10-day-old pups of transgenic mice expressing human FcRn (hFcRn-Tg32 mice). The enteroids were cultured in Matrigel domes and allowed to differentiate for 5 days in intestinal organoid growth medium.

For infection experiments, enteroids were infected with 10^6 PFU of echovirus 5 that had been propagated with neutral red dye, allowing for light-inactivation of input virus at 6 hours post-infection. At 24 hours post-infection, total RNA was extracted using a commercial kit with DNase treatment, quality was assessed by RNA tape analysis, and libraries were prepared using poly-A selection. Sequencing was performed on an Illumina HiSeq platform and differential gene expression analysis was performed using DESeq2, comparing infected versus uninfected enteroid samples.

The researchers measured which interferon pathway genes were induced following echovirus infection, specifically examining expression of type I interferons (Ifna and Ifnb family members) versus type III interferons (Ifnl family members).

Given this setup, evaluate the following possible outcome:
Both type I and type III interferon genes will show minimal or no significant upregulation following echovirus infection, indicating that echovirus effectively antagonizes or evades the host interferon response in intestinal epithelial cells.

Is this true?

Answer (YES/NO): NO